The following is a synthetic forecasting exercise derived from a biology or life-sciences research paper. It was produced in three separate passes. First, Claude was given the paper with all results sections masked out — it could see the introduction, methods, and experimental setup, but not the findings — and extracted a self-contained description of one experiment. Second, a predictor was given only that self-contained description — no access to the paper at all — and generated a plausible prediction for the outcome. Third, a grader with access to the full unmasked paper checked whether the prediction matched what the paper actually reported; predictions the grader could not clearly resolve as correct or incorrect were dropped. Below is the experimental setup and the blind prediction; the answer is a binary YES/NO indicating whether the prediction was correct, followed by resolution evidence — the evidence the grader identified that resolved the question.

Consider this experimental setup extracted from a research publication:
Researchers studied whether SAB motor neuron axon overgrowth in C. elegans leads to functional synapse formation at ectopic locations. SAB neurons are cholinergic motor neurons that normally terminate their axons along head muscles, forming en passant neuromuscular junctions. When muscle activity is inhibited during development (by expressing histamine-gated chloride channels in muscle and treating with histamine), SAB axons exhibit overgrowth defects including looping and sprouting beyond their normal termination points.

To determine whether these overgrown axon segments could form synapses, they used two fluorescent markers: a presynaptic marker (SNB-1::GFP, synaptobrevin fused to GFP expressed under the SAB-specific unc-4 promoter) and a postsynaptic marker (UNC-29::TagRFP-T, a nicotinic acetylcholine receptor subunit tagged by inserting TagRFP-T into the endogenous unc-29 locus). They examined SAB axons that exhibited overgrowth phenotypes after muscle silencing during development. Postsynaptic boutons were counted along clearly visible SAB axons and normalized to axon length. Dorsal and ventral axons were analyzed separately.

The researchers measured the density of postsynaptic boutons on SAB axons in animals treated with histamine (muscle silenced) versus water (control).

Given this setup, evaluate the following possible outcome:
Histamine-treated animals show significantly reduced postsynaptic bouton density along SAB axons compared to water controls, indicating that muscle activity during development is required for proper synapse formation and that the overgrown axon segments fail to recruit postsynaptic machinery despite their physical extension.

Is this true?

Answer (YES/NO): NO